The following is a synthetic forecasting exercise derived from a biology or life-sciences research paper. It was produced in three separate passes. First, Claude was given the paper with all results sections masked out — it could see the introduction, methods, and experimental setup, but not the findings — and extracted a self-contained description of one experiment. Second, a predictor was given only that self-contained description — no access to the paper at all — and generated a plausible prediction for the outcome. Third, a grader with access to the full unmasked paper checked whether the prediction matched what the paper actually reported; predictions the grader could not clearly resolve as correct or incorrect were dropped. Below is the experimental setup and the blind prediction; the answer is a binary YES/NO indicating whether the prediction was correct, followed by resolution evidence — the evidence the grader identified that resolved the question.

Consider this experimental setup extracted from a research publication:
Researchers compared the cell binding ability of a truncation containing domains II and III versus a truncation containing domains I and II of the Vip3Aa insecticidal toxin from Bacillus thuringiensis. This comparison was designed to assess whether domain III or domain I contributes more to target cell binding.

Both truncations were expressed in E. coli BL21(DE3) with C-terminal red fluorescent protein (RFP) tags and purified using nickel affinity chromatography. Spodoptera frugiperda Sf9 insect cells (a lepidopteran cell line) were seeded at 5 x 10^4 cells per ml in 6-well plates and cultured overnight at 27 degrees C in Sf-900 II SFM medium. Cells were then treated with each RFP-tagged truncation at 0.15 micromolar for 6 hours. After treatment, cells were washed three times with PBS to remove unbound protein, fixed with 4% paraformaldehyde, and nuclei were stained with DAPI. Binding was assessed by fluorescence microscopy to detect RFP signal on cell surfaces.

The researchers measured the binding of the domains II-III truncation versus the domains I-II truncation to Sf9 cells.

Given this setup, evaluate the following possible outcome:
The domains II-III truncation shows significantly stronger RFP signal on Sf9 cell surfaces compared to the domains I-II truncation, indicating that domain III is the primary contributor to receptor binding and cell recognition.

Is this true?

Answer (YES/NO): YES